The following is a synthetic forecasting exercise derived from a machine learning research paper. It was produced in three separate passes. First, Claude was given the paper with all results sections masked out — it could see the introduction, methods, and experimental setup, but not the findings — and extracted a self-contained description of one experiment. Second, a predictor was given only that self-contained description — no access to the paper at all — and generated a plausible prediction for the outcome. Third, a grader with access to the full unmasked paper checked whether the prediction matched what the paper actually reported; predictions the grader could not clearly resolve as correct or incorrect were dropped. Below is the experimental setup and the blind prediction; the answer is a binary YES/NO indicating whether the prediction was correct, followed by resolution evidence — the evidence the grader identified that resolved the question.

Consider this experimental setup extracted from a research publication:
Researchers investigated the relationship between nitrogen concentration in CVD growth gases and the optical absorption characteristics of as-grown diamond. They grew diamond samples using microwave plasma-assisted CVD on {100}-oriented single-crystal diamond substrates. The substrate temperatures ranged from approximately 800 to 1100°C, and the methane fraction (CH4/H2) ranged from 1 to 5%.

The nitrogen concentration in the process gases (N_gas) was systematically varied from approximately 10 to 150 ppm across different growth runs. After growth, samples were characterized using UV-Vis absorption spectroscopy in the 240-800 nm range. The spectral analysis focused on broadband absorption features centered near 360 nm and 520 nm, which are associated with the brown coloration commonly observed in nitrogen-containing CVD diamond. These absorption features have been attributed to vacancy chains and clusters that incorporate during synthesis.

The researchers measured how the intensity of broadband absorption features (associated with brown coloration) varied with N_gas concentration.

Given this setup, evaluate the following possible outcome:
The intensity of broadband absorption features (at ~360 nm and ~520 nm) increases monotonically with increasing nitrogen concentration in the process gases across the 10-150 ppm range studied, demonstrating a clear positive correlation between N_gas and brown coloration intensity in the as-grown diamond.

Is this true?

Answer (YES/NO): NO